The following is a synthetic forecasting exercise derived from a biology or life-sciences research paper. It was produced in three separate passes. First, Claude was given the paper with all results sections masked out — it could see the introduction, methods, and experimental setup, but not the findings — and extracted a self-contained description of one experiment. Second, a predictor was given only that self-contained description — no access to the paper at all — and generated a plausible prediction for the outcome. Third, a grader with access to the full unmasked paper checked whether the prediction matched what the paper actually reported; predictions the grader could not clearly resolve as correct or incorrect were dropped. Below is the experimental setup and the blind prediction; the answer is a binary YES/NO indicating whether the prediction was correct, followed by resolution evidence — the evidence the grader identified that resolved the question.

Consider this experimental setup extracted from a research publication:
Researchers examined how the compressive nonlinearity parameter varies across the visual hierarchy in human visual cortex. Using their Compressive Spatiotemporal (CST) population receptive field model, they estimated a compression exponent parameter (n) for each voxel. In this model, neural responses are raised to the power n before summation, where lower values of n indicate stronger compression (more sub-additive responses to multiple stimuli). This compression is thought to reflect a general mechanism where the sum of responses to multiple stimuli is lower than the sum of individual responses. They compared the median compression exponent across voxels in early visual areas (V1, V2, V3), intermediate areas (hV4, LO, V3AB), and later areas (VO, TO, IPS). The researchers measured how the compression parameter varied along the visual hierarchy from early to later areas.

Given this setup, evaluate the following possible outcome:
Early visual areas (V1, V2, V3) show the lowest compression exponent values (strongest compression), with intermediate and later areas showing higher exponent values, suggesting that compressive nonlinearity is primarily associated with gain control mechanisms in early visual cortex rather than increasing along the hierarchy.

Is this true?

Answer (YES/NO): NO